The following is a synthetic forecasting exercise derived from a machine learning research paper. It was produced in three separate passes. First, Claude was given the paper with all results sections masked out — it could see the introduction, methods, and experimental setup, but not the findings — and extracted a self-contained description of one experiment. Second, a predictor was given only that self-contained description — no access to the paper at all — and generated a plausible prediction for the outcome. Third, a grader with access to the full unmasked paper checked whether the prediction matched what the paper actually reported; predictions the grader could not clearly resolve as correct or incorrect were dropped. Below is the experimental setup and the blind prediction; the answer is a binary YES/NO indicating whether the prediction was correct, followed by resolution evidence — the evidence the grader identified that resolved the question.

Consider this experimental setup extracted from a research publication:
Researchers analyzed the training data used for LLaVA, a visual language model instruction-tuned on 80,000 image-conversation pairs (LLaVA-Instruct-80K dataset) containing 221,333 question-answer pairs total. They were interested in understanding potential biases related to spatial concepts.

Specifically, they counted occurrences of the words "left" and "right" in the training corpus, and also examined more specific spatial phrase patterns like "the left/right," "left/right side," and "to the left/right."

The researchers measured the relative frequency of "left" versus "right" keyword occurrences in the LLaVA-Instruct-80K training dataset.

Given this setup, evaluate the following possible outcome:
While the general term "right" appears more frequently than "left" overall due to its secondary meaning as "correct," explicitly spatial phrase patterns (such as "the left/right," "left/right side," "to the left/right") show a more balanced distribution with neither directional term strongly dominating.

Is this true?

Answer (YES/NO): NO